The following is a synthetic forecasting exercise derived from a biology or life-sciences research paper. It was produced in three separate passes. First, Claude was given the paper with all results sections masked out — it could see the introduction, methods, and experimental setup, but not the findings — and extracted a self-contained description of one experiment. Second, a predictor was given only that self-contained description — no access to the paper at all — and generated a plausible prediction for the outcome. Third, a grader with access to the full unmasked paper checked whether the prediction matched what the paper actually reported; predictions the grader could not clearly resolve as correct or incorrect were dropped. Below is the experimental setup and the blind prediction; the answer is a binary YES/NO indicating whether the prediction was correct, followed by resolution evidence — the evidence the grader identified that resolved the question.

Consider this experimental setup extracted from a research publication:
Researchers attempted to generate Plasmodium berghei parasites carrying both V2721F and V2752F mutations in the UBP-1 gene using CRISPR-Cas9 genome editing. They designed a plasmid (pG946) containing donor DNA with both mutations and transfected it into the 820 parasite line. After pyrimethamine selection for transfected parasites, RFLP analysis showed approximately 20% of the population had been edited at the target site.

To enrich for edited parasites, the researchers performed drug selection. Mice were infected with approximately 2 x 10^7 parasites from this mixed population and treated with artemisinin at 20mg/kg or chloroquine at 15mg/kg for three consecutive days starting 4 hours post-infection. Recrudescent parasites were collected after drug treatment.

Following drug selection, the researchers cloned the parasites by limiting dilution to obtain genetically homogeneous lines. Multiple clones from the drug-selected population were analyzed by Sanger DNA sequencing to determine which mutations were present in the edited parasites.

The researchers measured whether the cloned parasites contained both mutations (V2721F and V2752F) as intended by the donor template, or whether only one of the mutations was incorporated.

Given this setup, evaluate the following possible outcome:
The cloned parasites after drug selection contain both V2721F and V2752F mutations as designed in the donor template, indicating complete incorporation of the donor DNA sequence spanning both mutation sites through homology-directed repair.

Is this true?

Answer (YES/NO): NO